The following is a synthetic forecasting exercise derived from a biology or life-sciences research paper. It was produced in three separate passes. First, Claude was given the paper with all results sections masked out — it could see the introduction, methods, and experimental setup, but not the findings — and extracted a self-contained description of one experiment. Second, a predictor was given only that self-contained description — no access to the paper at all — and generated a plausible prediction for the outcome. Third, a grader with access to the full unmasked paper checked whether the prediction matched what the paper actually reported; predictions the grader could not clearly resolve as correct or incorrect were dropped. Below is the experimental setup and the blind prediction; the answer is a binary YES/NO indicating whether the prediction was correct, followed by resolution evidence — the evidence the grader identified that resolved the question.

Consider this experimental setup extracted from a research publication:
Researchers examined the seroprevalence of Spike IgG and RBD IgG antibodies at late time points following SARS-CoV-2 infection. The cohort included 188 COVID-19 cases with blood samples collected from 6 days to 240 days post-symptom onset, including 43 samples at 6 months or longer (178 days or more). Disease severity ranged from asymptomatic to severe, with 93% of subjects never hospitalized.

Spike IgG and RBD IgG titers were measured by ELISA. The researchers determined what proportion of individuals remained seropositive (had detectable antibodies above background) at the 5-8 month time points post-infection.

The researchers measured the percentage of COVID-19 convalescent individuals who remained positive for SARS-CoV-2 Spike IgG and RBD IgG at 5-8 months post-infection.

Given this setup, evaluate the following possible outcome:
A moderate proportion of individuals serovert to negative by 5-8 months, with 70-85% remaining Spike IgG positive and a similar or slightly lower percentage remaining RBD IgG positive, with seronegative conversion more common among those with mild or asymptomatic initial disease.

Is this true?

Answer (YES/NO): NO